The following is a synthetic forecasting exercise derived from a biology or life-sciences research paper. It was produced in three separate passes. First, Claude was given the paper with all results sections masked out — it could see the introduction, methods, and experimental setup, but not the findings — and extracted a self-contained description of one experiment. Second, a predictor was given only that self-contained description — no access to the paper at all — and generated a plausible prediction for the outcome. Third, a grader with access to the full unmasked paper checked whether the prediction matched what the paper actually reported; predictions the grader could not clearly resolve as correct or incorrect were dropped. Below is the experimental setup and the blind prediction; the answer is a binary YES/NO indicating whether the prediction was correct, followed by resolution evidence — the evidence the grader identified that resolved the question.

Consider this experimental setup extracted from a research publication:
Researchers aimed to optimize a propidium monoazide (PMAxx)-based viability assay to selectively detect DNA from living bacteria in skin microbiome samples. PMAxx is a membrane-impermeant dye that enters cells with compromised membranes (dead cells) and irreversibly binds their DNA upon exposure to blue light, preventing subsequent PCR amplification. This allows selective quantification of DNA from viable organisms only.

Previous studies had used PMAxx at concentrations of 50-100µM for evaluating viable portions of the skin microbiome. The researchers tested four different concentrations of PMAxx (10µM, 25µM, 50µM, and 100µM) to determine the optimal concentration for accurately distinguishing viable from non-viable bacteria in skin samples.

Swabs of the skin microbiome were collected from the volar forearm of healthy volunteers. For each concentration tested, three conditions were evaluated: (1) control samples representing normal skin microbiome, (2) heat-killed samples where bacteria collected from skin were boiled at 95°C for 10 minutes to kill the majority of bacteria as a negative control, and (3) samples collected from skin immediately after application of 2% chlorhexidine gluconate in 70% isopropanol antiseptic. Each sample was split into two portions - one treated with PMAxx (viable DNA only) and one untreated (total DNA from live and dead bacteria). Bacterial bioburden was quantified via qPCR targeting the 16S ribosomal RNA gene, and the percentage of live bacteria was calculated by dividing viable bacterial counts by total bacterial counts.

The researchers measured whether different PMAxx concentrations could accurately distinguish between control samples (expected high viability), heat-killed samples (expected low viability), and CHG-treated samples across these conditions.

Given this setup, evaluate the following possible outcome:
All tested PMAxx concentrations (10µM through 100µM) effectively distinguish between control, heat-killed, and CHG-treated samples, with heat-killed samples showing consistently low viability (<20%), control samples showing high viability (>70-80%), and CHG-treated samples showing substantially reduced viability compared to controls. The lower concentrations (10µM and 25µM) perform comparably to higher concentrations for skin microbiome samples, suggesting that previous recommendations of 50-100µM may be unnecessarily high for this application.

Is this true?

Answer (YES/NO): NO